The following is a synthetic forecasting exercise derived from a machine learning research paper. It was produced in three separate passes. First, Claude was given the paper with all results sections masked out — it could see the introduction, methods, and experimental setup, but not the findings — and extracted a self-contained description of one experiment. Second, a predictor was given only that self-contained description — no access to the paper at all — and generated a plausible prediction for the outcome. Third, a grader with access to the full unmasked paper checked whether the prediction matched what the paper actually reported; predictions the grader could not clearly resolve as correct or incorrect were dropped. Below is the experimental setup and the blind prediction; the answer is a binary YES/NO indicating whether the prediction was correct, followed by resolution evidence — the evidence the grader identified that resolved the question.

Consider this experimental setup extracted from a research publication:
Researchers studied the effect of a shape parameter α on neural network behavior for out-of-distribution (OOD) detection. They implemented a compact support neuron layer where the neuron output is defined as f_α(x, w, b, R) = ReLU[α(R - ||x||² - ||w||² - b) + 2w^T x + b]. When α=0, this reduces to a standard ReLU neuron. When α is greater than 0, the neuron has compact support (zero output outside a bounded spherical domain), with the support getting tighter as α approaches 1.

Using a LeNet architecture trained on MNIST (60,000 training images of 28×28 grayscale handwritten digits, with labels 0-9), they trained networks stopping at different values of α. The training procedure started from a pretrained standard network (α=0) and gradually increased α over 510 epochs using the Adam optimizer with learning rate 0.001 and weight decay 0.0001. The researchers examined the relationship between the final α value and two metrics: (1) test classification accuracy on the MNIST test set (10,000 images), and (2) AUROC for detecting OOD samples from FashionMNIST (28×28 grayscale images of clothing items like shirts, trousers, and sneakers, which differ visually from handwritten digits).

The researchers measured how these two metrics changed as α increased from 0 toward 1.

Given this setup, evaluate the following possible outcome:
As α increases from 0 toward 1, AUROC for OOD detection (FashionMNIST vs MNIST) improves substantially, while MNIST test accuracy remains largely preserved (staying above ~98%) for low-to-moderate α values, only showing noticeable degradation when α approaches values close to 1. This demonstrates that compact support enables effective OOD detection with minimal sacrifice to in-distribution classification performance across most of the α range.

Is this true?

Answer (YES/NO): NO